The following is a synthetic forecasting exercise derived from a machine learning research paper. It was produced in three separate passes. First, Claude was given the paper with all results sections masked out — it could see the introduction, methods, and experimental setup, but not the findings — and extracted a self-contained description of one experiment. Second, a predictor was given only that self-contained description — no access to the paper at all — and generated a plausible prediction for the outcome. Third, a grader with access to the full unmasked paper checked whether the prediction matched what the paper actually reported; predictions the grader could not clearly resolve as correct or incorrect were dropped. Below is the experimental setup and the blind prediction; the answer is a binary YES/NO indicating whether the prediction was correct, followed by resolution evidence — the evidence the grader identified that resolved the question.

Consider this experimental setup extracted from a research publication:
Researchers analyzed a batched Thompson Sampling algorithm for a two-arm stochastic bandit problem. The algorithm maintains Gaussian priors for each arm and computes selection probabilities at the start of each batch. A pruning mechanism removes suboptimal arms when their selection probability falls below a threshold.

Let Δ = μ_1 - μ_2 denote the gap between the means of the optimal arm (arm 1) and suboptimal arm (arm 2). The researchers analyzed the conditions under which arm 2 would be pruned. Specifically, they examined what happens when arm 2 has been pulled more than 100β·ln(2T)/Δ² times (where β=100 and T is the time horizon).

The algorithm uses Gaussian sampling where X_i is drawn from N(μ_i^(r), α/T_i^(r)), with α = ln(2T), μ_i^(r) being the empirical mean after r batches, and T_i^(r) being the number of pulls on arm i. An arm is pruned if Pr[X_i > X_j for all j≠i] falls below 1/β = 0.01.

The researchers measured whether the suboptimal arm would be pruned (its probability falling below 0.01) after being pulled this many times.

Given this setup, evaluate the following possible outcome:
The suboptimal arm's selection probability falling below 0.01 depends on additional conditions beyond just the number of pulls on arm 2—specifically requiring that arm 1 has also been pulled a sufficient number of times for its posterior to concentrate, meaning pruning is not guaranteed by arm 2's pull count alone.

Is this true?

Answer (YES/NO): NO